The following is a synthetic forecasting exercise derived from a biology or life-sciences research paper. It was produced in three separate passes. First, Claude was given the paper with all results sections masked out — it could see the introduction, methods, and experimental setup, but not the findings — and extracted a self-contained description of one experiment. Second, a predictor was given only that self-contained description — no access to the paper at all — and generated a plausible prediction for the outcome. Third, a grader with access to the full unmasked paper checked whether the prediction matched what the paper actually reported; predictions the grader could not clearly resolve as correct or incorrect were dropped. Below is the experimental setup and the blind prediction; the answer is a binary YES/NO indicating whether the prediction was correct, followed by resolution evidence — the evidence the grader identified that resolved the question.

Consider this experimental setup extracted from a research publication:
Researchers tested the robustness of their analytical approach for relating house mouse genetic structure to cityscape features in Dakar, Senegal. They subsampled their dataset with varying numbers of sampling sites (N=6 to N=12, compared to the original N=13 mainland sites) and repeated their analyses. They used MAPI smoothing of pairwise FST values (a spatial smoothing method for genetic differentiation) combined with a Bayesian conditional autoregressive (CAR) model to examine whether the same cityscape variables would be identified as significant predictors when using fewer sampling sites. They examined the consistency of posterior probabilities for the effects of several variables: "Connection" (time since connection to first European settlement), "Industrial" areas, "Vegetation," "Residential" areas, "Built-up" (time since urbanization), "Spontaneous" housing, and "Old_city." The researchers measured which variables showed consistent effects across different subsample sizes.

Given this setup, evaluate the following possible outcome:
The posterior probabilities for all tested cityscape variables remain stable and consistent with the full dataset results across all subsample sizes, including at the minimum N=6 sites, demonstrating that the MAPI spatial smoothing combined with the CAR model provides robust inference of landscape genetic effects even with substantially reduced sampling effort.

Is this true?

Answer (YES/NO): NO